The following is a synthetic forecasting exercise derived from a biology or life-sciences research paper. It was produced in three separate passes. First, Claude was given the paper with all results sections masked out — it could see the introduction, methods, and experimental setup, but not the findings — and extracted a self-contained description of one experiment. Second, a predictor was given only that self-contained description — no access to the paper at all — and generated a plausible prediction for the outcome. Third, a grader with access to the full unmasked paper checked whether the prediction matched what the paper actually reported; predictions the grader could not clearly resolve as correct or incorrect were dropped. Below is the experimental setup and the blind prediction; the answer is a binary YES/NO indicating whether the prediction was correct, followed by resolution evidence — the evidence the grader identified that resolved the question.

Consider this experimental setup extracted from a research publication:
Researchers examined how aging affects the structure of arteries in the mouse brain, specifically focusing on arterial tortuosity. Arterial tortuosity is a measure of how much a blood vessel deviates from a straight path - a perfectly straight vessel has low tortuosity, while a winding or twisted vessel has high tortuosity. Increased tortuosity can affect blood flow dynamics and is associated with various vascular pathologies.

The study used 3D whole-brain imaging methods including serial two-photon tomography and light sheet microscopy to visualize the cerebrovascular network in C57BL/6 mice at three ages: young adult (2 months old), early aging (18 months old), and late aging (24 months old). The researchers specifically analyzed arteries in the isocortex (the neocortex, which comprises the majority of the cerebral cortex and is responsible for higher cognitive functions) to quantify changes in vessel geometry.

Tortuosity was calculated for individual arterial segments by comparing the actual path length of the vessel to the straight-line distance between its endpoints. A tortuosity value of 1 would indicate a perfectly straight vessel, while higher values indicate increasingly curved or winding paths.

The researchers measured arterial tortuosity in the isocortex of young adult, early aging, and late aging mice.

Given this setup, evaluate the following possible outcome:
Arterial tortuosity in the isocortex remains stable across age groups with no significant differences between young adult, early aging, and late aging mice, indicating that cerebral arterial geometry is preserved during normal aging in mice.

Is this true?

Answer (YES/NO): NO